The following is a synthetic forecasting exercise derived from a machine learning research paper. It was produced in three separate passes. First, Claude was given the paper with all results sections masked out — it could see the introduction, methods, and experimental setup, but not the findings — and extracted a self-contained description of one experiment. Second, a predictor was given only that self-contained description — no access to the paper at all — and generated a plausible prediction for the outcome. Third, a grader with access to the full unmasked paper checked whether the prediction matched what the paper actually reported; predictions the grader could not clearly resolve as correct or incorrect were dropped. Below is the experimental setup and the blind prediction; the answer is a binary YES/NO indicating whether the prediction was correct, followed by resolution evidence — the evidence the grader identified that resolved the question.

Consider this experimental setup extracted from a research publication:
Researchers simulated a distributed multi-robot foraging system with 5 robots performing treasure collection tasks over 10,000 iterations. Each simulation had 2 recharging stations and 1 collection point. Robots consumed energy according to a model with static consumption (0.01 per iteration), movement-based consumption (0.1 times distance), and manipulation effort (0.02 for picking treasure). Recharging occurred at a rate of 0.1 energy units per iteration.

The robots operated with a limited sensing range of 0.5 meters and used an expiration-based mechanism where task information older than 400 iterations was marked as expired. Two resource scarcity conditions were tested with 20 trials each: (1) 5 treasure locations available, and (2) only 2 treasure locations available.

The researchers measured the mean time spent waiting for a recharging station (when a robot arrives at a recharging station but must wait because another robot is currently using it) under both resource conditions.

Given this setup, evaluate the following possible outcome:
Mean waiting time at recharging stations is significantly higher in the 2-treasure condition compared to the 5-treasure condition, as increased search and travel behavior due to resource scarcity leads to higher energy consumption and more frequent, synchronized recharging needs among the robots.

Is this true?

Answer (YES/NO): NO